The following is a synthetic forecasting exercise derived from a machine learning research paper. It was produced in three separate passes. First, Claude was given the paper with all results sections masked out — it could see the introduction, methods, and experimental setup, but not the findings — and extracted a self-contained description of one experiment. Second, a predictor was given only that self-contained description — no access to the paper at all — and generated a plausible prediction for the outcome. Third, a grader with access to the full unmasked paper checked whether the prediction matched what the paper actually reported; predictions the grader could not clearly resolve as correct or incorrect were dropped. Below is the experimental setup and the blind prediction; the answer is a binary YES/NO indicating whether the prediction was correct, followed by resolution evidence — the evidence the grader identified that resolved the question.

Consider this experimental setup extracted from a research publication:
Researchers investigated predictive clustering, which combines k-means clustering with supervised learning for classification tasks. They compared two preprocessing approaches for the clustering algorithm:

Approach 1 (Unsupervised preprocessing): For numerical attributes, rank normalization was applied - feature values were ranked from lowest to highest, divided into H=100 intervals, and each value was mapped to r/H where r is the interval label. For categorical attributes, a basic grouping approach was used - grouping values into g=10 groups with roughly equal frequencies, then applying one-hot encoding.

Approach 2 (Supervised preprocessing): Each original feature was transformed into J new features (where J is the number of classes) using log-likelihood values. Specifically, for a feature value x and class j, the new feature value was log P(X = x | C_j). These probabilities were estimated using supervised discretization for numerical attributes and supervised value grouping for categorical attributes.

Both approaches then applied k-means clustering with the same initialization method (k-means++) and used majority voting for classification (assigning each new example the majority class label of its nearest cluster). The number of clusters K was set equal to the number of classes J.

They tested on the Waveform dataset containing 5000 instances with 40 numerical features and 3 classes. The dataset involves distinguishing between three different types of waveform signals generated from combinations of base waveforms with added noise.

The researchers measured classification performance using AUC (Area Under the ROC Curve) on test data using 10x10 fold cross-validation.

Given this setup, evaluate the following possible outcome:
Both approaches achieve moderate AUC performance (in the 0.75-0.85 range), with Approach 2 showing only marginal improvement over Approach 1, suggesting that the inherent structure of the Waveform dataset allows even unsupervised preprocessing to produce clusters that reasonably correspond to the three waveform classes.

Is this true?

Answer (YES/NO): NO